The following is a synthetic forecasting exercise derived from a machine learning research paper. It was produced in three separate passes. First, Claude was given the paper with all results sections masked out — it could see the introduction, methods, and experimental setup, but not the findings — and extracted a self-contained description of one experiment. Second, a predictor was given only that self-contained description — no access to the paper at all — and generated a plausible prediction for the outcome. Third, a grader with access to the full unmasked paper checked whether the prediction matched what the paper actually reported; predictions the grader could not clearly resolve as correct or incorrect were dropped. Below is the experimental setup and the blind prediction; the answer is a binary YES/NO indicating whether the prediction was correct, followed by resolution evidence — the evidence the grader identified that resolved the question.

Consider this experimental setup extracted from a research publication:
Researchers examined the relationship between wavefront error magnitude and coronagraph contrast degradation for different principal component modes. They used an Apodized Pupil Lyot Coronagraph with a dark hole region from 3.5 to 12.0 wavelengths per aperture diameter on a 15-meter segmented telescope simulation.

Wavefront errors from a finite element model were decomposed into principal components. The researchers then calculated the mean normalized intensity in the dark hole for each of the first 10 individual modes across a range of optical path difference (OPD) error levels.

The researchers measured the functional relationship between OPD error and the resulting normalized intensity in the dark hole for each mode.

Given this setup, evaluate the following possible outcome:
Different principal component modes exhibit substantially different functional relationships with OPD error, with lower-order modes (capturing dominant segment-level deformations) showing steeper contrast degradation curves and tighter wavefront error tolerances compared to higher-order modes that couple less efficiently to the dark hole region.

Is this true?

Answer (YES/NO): NO